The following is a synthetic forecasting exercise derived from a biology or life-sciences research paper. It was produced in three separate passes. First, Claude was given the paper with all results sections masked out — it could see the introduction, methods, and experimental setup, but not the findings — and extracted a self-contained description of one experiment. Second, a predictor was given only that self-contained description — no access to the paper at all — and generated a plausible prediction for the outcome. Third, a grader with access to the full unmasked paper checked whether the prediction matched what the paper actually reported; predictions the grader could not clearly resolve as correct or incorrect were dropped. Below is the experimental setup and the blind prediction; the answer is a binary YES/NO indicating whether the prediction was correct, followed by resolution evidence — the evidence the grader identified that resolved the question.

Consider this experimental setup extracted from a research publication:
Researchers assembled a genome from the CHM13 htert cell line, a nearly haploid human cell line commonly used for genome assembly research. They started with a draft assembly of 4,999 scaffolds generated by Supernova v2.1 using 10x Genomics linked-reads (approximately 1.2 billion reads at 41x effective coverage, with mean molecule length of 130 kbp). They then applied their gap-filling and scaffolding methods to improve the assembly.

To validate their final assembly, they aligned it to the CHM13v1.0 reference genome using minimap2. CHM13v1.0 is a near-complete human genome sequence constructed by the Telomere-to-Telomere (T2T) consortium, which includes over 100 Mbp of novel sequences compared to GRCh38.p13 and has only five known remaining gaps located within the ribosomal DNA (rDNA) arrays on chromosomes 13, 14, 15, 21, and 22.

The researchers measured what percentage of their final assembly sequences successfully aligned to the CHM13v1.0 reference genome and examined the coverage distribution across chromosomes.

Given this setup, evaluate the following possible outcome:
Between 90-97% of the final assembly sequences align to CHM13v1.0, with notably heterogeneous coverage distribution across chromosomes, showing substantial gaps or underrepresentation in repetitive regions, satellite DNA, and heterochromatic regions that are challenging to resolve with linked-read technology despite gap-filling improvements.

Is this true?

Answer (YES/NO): NO